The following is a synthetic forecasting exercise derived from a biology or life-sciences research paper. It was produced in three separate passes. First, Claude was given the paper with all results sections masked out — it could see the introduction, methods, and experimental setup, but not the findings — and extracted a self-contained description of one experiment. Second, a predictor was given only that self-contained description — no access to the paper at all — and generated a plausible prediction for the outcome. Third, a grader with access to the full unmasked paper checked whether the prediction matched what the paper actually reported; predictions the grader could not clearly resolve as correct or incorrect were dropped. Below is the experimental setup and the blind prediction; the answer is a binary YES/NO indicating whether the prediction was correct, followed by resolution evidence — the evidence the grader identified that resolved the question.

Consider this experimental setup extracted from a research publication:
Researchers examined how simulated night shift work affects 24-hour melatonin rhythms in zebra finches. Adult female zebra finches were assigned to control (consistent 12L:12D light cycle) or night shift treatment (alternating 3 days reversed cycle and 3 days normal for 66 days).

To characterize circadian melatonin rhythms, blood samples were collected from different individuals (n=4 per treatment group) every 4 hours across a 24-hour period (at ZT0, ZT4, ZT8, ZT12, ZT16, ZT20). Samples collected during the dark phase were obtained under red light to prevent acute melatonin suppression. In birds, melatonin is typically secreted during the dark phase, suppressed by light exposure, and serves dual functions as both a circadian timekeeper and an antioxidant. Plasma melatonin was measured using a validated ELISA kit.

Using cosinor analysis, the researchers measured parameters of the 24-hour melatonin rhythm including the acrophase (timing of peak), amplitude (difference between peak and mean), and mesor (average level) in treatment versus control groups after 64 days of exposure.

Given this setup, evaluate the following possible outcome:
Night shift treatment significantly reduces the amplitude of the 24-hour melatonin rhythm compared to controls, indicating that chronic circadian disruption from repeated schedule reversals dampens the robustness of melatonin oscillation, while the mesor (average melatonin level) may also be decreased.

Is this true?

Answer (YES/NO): NO